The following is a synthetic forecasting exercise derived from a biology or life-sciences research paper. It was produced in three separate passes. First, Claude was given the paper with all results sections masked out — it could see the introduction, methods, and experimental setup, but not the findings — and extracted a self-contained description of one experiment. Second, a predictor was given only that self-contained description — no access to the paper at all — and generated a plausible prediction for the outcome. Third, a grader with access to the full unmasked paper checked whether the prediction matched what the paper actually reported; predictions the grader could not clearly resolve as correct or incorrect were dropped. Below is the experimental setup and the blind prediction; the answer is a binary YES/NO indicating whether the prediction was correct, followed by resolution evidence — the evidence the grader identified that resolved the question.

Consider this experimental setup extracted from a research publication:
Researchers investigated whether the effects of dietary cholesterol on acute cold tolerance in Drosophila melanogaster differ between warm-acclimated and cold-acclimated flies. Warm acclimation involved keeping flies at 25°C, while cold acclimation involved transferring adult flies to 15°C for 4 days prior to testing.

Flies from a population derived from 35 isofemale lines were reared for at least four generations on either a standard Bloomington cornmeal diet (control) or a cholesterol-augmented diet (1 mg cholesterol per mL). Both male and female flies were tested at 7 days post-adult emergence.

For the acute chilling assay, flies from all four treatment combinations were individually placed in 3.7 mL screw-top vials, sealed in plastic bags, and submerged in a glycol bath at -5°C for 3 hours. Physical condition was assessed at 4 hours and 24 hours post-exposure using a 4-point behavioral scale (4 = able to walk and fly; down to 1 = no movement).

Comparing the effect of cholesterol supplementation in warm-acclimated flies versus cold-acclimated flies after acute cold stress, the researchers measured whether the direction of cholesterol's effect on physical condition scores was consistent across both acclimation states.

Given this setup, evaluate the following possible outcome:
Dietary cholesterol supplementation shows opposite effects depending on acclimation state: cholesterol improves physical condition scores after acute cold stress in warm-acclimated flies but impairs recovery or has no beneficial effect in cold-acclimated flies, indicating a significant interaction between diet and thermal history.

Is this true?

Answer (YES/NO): YES